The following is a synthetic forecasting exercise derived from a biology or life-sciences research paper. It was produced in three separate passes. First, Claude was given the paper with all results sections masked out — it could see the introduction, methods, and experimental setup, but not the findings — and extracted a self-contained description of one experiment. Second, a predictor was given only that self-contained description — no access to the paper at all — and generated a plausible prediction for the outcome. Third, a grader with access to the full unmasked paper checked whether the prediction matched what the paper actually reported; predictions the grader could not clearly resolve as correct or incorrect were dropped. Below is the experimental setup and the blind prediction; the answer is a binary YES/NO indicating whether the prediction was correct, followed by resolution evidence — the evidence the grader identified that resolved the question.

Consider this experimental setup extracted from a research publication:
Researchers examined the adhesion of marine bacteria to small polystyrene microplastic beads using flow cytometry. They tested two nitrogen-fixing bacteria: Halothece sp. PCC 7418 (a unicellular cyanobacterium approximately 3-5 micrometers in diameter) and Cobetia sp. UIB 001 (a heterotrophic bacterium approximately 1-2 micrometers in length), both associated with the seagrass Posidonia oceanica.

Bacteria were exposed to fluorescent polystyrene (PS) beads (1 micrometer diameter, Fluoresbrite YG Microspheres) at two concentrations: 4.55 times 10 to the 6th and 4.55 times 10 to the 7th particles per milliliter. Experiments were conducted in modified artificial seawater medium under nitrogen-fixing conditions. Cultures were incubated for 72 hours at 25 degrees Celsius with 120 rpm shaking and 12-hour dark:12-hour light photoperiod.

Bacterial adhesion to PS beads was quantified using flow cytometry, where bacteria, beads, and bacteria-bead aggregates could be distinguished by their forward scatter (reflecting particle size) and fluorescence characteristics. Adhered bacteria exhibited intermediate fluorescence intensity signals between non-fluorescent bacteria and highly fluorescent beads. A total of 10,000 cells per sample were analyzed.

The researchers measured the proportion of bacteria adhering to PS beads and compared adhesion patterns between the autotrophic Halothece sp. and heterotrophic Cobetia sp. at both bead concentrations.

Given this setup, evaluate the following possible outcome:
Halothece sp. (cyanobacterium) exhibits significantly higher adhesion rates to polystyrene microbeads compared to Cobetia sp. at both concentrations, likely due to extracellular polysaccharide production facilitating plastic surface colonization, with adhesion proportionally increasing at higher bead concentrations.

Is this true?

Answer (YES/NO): NO